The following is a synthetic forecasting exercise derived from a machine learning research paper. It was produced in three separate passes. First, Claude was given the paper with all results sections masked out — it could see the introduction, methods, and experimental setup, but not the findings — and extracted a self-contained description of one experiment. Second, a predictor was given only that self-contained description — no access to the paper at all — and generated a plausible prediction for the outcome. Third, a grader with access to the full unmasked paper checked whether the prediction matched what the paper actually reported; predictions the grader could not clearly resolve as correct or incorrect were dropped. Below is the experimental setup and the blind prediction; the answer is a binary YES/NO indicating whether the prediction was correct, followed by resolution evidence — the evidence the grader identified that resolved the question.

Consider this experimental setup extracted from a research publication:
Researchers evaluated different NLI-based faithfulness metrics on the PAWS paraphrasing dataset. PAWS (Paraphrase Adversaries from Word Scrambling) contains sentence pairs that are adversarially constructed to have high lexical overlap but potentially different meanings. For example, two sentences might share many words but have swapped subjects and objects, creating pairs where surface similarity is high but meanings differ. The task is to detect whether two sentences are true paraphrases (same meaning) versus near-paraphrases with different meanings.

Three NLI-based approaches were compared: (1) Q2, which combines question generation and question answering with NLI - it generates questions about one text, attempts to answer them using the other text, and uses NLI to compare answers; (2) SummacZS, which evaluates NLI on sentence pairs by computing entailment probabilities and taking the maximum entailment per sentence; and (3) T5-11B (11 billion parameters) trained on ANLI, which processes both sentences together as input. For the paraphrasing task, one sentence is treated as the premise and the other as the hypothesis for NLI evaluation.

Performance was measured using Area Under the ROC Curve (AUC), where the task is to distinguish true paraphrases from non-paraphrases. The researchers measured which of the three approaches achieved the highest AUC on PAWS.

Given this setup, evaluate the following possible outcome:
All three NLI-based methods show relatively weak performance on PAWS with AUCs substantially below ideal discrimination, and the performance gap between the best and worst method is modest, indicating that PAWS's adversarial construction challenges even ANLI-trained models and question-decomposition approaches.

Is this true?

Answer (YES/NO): NO